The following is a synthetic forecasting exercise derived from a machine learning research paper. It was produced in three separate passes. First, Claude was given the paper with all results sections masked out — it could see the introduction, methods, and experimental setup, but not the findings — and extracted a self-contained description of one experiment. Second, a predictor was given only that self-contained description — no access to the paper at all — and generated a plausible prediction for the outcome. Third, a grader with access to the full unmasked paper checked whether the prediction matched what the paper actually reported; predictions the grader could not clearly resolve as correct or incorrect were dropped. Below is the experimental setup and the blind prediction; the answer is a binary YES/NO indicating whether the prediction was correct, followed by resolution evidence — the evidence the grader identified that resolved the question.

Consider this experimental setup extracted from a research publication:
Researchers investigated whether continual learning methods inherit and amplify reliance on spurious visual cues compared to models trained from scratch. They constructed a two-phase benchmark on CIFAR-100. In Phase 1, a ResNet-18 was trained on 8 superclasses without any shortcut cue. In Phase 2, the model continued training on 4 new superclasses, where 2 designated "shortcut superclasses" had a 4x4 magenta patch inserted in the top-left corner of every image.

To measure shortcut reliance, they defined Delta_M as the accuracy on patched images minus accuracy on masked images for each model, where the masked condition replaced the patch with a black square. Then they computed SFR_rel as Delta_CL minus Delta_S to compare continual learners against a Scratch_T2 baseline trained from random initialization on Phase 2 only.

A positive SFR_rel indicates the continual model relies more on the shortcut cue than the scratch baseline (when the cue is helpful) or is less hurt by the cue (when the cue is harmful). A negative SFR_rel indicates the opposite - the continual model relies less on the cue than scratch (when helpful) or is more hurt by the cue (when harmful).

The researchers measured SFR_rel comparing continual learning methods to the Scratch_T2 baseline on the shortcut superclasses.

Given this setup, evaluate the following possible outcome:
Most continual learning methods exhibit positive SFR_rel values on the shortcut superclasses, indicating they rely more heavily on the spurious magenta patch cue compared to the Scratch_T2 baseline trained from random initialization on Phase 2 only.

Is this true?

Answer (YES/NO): NO